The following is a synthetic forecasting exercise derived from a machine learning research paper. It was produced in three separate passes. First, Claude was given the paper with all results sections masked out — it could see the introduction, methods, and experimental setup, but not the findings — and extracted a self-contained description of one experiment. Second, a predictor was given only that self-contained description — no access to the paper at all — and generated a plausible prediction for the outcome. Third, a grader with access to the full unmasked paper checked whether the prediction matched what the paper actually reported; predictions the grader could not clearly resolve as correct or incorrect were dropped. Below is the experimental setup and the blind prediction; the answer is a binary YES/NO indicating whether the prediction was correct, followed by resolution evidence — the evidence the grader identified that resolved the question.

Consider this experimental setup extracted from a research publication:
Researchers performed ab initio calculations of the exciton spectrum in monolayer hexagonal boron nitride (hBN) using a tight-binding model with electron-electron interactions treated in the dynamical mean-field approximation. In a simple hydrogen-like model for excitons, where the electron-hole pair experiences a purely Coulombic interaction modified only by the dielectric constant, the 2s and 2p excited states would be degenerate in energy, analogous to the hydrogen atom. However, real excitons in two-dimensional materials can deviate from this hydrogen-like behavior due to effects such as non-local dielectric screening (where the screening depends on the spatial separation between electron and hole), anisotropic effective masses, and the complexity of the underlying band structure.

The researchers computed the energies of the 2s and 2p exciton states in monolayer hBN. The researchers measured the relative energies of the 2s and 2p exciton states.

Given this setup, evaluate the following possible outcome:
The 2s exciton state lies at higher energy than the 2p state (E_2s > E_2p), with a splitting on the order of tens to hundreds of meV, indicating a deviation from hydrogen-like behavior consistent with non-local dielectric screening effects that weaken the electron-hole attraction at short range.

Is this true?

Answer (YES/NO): YES